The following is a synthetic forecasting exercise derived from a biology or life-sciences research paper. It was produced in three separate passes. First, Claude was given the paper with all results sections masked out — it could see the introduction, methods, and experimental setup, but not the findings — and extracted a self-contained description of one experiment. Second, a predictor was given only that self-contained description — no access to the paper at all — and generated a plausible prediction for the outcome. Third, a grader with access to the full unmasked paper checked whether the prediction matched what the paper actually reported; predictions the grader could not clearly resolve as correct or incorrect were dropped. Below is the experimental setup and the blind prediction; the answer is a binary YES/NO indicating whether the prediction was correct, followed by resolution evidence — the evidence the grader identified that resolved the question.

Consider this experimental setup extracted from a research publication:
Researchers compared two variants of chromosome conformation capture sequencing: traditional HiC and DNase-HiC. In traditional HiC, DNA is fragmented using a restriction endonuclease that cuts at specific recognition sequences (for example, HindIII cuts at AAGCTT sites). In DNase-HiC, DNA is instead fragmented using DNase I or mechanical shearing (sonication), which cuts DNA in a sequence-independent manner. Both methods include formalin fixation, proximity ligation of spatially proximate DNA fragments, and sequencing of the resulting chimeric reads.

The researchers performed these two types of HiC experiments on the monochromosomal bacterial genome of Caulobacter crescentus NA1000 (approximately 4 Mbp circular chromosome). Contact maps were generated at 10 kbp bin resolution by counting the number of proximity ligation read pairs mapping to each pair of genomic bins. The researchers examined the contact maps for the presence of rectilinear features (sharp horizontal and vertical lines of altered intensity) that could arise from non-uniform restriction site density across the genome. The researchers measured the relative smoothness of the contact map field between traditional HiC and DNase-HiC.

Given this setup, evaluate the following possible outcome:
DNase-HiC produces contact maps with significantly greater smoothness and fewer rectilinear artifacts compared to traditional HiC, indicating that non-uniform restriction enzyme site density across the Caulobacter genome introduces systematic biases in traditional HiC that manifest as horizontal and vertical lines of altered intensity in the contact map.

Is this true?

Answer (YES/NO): YES